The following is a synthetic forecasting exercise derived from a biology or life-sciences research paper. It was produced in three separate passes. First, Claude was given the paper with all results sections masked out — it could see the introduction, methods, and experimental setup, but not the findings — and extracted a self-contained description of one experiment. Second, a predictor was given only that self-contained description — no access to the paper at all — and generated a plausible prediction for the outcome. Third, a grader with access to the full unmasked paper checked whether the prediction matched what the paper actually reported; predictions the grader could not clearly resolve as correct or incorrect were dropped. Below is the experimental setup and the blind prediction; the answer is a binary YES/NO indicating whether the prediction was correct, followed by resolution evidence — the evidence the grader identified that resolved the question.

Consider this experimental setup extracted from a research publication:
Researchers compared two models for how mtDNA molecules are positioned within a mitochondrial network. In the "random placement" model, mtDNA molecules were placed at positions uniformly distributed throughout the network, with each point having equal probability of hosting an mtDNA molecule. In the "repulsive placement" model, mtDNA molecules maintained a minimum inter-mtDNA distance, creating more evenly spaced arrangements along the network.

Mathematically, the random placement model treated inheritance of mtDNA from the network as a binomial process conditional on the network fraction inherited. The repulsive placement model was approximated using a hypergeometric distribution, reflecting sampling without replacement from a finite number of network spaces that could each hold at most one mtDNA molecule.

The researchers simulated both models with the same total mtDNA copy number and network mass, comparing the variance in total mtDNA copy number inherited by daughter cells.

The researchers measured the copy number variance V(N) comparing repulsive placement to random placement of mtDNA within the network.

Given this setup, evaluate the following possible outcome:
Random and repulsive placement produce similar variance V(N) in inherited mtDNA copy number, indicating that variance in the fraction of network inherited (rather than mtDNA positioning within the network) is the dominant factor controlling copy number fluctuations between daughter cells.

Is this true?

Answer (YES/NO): NO